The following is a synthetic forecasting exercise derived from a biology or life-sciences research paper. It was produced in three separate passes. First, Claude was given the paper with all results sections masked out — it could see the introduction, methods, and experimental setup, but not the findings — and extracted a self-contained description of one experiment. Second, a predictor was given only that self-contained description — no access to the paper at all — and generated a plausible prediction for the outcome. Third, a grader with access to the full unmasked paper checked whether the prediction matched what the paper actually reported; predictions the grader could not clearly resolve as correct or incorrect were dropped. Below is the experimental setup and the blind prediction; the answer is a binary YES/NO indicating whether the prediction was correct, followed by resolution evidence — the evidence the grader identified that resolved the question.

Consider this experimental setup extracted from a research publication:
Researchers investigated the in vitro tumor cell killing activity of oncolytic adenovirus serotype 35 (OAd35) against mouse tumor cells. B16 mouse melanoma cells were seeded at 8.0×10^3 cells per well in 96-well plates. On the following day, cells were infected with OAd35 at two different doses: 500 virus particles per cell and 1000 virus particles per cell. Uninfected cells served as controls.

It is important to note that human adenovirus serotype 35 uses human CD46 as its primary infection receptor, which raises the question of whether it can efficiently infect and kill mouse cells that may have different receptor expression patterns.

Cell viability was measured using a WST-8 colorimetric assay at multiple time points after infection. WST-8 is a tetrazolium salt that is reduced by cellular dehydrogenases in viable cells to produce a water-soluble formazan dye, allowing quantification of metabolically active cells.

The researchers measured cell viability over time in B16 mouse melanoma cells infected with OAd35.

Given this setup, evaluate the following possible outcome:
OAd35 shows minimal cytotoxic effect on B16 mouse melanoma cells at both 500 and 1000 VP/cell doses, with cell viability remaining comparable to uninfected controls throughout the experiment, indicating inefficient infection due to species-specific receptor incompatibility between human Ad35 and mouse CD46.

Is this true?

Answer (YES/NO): YES